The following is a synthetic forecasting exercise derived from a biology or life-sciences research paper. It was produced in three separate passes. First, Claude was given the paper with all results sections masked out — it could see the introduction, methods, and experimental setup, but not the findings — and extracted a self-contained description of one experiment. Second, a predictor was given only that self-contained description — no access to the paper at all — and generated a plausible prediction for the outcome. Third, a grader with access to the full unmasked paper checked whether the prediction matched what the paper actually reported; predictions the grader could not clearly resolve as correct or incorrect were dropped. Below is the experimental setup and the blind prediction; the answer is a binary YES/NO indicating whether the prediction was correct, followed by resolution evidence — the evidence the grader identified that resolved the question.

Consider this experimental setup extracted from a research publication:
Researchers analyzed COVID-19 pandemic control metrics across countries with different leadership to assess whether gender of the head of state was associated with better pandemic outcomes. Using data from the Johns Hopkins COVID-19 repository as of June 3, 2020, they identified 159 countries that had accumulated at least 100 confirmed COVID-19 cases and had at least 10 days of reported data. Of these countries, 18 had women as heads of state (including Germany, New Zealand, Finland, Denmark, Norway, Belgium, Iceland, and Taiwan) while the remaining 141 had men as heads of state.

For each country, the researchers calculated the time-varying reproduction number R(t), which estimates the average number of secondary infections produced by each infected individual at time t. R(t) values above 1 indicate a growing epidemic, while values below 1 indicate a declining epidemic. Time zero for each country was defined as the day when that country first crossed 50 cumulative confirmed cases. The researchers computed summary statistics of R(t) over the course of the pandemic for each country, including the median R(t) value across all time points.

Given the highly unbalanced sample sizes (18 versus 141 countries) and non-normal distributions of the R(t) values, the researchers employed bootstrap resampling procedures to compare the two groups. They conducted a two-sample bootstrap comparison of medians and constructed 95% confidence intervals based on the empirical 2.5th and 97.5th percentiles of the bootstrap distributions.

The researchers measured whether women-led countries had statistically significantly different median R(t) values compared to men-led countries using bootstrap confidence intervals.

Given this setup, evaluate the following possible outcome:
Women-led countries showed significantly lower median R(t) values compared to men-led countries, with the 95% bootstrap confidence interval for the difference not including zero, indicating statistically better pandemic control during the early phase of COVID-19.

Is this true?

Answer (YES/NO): NO